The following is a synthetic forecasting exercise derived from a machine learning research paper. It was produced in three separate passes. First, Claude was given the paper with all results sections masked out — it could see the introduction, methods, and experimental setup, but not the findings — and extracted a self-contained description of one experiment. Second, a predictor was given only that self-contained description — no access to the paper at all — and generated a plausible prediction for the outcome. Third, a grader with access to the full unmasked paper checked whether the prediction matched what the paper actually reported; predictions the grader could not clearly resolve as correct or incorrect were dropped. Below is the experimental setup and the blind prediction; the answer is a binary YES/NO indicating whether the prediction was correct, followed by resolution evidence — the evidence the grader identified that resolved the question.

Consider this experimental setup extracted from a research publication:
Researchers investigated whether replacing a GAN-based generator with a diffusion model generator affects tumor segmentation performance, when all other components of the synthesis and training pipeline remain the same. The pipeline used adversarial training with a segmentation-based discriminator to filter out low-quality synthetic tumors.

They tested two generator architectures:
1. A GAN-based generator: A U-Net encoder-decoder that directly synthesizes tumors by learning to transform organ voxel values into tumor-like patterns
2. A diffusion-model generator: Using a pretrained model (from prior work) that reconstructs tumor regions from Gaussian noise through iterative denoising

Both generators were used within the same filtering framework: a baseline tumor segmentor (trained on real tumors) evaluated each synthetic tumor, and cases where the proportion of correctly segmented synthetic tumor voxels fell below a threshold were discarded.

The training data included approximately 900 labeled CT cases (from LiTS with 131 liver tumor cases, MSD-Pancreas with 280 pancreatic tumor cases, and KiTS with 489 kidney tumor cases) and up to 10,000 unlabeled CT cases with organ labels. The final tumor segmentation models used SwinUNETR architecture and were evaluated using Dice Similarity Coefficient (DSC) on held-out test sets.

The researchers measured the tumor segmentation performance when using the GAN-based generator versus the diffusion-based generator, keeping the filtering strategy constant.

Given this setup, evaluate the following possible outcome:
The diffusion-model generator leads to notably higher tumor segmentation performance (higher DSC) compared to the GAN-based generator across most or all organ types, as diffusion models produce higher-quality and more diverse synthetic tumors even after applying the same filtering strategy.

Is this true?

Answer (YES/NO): NO